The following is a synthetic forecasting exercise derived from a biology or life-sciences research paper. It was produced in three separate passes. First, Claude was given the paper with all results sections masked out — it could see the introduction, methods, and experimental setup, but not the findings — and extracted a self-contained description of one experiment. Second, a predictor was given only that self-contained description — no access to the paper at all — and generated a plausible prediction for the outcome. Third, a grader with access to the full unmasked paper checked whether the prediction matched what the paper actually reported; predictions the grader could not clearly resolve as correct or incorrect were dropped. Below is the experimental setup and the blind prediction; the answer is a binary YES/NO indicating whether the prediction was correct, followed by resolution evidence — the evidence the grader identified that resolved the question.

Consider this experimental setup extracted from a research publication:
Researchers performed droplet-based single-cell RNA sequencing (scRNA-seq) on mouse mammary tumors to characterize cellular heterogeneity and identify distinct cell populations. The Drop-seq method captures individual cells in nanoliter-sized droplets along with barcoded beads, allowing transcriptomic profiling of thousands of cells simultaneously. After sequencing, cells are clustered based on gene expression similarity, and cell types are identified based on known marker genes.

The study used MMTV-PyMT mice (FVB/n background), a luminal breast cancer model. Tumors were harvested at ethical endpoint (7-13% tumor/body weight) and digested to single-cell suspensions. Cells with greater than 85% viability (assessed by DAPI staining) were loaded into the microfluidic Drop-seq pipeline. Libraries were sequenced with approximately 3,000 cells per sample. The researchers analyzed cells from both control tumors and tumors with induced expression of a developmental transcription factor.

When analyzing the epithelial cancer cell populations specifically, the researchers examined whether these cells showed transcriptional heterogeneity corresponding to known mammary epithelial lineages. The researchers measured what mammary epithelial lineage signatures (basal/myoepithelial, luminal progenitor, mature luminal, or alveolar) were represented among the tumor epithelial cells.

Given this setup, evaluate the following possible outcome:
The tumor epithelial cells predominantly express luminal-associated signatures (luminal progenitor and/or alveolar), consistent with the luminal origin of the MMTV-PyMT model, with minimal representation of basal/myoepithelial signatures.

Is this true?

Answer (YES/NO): YES